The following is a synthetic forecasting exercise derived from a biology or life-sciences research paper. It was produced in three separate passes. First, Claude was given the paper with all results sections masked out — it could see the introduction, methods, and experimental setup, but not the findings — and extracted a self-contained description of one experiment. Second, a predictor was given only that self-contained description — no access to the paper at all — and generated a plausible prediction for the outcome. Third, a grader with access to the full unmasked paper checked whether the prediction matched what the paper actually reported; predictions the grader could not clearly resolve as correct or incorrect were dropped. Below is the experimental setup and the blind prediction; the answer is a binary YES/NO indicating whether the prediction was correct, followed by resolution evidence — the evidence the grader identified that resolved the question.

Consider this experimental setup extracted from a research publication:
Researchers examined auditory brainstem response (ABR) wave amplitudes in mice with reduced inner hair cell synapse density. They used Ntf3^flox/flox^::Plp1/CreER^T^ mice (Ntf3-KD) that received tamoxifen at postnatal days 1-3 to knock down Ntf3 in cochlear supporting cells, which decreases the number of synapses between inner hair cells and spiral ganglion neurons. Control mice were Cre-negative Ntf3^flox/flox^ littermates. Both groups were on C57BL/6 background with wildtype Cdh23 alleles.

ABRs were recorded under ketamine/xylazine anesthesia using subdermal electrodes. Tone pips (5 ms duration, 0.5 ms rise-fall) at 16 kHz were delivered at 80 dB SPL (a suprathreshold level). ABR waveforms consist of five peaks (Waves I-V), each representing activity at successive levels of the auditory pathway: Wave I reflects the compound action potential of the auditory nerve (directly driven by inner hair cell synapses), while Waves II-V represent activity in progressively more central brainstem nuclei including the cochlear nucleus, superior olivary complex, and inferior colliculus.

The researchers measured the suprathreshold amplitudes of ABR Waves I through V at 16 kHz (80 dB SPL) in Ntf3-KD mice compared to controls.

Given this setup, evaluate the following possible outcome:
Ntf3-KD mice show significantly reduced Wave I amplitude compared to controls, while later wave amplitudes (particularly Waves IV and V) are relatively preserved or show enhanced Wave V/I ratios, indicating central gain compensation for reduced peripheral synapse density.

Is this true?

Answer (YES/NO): YES